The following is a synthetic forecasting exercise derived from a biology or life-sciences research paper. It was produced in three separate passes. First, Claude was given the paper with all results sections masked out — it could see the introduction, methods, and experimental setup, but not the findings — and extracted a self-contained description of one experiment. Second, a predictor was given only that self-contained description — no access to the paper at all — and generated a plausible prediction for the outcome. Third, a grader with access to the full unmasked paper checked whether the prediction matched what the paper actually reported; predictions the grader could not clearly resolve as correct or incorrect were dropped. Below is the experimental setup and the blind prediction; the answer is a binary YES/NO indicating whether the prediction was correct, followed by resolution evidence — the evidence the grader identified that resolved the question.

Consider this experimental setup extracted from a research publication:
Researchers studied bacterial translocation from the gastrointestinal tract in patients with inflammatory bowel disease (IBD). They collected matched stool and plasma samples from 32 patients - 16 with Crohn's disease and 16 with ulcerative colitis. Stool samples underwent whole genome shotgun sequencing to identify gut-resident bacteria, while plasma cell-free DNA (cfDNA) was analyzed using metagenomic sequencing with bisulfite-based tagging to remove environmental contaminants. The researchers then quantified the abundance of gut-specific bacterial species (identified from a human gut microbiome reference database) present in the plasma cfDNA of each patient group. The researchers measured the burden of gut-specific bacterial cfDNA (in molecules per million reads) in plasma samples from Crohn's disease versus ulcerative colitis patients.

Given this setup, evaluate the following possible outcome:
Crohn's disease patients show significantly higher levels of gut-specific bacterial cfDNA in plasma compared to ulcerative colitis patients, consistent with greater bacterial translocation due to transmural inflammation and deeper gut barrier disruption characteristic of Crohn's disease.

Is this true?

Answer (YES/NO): NO